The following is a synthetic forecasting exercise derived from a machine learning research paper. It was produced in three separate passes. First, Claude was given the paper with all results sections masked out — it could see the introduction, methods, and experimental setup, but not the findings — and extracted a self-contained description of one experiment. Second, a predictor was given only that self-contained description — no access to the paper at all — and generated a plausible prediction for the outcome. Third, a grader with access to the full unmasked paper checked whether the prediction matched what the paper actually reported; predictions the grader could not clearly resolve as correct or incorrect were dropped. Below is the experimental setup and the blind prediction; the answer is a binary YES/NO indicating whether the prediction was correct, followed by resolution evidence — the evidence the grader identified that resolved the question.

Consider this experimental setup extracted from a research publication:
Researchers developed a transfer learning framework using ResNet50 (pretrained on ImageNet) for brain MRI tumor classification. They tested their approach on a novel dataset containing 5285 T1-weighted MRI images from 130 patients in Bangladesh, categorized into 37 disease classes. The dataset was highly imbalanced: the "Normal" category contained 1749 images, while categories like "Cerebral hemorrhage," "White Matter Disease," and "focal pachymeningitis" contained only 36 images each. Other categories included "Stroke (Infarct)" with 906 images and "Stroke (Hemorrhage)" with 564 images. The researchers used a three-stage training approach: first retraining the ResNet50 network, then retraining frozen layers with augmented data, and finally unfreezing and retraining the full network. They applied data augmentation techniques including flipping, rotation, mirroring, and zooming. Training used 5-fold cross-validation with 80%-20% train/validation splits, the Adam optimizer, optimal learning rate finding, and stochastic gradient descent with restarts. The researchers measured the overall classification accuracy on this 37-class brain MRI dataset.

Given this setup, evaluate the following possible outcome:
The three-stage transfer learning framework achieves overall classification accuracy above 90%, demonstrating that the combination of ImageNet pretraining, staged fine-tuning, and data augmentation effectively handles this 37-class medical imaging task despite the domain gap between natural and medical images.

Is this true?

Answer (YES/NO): NO